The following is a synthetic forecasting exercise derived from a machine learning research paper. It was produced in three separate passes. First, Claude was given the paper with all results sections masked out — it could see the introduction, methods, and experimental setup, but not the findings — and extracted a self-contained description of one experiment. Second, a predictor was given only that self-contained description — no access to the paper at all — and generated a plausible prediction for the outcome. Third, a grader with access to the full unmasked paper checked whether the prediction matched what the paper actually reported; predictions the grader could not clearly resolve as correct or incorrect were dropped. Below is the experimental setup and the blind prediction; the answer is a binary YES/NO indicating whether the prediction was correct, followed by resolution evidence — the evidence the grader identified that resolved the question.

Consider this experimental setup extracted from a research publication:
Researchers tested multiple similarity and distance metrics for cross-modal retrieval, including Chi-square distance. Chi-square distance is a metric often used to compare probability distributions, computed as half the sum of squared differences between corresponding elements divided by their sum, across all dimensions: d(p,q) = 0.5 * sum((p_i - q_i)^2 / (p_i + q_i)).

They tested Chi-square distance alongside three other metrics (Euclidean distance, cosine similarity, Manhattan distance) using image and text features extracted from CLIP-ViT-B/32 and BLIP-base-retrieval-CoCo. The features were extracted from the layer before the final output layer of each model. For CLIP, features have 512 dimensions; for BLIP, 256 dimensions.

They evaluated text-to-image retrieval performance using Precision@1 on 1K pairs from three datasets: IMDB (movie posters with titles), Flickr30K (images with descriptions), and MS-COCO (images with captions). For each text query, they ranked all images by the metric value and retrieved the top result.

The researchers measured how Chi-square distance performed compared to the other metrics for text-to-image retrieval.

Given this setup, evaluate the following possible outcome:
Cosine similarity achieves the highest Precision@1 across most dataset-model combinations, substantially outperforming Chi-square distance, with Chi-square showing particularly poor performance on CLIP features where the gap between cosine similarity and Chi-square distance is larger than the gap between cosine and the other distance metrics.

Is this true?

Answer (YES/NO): YES